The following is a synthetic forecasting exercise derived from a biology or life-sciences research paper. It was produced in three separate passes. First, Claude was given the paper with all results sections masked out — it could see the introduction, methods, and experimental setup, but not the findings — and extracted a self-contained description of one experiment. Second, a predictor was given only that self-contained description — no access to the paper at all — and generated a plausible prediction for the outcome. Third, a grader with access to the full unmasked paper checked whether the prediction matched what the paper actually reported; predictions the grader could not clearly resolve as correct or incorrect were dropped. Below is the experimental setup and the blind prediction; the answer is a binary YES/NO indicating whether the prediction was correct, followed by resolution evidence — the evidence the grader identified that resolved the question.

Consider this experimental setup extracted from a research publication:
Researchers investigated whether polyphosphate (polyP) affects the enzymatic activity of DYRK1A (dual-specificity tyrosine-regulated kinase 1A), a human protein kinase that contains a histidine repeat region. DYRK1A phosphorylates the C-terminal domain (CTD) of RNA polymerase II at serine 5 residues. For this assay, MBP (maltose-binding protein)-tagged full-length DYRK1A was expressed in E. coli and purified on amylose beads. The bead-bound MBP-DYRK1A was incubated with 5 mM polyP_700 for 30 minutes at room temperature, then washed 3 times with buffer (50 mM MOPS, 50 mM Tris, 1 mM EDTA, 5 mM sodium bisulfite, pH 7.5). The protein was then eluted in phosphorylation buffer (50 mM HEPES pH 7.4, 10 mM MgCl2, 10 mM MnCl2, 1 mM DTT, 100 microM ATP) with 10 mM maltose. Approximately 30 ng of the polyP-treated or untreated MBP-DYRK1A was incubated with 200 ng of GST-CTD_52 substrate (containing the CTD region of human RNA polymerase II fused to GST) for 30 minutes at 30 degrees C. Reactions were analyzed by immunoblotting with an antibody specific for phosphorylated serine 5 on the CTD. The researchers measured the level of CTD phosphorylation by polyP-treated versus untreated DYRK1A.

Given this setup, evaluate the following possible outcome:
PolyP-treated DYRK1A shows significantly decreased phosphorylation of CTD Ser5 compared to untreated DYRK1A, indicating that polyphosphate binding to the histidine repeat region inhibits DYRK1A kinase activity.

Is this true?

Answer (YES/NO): YES